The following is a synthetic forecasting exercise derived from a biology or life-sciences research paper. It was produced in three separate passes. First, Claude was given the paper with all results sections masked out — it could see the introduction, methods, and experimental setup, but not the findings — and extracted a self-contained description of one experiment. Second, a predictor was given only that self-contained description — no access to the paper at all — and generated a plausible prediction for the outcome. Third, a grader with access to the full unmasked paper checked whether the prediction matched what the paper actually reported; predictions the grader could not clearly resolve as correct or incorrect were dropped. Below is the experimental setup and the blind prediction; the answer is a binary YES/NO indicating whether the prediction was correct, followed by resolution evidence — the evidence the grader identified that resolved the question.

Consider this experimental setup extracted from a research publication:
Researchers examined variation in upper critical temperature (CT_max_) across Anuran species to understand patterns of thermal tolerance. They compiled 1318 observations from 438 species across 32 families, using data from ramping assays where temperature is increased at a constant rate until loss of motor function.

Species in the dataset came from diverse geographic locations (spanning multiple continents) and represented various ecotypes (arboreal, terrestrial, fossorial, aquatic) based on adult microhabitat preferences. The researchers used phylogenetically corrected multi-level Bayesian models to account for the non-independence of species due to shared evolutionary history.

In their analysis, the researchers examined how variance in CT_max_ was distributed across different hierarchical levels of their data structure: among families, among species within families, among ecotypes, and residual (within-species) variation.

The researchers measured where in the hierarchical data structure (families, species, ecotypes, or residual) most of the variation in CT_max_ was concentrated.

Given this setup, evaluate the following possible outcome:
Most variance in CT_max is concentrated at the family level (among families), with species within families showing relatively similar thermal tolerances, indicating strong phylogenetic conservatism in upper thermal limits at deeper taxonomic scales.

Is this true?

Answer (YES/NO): YES